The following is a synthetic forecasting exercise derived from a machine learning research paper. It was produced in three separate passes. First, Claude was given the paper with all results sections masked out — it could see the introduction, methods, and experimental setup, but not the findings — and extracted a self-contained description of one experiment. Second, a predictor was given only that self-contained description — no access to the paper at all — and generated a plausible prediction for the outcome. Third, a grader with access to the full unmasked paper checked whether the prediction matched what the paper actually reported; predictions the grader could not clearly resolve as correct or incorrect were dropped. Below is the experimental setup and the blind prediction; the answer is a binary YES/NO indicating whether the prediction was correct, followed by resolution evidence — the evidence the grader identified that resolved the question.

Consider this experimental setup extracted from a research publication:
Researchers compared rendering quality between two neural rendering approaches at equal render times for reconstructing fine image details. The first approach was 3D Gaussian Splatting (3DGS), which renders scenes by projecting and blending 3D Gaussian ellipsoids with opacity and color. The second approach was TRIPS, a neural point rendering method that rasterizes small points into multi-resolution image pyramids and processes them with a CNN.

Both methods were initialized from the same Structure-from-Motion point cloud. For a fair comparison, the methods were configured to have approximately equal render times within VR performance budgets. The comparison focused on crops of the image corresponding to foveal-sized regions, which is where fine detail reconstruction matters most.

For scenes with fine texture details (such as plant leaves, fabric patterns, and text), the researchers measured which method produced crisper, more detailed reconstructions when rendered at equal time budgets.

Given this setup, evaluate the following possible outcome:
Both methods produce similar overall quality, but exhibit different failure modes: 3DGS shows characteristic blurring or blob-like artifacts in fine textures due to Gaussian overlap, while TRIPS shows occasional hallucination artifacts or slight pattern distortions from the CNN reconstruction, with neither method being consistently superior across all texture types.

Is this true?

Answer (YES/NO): NO